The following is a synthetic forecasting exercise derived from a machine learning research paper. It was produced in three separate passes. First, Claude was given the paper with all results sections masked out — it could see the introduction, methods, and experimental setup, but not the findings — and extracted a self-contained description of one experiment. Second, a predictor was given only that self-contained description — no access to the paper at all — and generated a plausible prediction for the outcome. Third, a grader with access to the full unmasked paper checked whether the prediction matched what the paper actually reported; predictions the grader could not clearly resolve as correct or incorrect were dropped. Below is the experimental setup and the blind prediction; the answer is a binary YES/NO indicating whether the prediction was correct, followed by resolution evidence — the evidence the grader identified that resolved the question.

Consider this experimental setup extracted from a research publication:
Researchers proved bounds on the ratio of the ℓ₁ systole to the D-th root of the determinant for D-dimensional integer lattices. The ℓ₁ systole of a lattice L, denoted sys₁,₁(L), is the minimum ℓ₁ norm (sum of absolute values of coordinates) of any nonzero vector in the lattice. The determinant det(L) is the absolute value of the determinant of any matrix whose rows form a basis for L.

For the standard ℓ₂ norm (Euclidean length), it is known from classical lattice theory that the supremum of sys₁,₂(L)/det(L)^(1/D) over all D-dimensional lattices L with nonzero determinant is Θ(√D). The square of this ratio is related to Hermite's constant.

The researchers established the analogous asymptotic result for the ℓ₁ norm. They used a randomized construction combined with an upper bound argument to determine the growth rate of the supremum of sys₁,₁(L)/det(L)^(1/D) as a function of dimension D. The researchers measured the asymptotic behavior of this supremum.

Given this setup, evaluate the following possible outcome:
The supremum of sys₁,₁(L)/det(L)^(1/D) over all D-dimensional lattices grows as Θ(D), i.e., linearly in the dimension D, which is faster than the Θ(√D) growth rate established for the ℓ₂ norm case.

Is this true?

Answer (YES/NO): YES